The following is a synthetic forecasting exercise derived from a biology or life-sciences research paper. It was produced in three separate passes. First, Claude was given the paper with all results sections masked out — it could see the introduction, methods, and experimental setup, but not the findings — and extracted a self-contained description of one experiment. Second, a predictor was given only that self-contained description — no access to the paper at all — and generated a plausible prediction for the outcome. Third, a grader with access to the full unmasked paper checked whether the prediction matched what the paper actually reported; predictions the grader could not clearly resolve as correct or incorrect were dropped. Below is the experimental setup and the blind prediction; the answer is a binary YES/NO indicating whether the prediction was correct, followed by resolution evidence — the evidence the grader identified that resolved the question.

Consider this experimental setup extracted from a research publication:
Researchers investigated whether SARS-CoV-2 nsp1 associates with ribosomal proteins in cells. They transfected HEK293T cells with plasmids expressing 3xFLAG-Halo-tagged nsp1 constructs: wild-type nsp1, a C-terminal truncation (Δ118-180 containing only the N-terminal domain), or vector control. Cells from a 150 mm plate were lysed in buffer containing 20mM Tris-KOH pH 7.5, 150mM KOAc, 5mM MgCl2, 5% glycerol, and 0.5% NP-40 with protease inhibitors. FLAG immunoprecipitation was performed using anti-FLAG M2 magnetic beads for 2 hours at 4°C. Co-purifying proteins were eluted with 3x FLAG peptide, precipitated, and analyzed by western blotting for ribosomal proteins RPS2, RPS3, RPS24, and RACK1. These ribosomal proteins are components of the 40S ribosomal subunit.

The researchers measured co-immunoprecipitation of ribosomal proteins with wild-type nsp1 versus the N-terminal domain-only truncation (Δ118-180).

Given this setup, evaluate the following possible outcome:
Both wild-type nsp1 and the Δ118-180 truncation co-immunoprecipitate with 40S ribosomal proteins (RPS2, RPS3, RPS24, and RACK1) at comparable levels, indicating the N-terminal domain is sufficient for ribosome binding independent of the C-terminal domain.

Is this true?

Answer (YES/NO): NO